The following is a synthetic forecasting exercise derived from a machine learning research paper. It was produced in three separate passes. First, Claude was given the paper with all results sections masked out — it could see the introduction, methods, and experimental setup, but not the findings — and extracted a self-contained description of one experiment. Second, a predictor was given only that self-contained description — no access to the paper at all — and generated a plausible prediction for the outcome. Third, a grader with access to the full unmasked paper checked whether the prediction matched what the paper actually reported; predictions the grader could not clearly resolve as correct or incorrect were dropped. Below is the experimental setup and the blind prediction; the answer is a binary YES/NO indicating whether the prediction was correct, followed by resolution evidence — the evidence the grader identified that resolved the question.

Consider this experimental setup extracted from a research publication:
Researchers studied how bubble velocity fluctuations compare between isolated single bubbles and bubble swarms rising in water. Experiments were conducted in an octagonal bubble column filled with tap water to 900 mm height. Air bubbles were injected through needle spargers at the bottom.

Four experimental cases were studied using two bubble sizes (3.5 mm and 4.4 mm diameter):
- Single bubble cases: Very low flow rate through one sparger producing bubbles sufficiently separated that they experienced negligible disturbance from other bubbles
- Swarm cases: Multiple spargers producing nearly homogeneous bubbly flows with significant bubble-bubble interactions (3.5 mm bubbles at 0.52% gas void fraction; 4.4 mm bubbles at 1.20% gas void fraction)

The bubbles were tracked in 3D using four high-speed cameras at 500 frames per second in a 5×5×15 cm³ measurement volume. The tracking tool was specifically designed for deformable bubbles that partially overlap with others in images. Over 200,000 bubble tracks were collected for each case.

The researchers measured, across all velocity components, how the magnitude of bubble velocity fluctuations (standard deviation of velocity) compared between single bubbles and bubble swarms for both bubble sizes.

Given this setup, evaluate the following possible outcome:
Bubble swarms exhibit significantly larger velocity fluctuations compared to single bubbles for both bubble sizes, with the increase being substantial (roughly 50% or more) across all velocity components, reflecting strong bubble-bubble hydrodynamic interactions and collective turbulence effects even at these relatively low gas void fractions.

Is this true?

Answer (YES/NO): NO